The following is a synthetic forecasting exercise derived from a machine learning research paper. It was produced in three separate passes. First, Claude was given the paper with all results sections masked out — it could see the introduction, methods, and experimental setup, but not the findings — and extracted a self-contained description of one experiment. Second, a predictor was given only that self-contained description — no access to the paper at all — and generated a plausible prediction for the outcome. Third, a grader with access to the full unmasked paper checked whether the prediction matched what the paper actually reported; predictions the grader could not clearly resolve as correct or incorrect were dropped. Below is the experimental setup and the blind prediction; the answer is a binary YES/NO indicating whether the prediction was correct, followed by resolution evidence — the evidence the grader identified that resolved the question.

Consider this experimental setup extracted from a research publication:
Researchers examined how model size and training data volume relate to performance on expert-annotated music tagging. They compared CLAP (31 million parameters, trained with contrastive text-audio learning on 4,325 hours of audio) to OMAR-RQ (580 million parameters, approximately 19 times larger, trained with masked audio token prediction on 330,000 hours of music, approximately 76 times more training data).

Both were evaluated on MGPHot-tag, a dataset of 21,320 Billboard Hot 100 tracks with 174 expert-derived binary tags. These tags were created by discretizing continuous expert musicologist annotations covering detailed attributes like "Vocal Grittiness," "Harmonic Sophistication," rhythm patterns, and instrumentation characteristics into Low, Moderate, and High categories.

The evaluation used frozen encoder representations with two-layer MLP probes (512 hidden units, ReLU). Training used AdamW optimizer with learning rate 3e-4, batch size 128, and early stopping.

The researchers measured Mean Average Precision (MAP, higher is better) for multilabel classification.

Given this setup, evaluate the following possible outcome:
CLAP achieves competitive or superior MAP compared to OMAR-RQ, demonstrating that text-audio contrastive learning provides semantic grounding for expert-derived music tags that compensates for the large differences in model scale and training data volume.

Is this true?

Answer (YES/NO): YES